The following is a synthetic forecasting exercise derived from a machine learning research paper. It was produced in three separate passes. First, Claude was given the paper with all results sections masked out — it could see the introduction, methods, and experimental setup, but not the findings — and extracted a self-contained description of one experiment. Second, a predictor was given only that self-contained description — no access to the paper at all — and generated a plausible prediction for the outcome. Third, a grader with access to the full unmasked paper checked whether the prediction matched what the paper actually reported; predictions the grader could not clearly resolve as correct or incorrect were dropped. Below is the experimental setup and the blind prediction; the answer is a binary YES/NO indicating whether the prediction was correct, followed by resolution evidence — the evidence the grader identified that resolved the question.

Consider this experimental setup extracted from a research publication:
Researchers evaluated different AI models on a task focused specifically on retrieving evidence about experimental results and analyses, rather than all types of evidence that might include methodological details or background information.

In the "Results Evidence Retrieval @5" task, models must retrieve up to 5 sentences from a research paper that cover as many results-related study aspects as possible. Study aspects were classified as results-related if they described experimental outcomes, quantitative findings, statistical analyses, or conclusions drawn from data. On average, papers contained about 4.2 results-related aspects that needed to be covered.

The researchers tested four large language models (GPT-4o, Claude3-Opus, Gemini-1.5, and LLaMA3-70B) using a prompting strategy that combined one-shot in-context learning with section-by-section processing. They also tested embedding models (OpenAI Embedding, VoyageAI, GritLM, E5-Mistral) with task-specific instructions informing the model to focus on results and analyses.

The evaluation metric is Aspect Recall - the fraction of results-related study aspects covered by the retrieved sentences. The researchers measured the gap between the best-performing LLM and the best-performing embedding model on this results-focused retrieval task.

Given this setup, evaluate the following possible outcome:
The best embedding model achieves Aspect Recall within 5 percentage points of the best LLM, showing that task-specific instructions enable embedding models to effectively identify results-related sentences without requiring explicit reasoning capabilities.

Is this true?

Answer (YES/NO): NO